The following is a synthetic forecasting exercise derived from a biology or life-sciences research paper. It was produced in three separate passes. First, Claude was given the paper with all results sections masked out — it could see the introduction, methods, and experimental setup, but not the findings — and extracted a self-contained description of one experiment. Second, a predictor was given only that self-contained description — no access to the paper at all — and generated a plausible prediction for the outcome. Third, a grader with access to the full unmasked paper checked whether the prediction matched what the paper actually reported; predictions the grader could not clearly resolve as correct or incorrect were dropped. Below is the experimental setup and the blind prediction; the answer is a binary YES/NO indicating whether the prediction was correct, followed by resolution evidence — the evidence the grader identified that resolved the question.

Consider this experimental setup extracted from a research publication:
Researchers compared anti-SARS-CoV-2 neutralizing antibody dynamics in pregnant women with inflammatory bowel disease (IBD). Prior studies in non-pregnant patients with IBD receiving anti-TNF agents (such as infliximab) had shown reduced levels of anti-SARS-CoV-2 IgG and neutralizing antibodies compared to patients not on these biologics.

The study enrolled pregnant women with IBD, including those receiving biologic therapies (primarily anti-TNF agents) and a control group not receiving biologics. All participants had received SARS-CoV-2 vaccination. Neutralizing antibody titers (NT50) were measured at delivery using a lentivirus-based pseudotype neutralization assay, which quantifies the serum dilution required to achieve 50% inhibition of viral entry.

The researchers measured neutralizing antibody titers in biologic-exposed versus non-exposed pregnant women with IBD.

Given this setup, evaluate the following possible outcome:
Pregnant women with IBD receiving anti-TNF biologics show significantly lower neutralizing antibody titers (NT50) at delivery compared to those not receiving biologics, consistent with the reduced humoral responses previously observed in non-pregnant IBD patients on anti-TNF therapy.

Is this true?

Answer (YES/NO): NO